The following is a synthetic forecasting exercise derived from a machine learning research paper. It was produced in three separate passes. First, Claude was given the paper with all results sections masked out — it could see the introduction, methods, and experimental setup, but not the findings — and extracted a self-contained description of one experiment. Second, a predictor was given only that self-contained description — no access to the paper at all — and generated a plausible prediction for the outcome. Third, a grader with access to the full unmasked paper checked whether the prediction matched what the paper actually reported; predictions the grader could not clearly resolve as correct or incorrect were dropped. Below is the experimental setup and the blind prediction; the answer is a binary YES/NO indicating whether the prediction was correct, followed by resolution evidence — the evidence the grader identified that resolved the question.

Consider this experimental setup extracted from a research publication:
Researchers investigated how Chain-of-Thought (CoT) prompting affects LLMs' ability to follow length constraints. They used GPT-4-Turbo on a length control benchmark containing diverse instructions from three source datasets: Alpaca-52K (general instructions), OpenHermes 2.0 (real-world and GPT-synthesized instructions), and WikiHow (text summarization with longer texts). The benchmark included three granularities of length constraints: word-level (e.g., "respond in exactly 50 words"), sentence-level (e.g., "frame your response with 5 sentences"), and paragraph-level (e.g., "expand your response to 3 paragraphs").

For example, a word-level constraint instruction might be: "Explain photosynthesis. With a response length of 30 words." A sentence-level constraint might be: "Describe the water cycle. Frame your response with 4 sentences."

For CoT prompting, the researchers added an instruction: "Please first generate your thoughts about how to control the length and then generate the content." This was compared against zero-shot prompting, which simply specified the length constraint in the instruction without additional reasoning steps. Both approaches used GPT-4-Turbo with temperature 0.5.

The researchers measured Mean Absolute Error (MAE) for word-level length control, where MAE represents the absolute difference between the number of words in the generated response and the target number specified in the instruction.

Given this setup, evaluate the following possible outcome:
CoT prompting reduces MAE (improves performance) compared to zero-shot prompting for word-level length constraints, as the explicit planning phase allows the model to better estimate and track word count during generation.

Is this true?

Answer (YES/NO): NO